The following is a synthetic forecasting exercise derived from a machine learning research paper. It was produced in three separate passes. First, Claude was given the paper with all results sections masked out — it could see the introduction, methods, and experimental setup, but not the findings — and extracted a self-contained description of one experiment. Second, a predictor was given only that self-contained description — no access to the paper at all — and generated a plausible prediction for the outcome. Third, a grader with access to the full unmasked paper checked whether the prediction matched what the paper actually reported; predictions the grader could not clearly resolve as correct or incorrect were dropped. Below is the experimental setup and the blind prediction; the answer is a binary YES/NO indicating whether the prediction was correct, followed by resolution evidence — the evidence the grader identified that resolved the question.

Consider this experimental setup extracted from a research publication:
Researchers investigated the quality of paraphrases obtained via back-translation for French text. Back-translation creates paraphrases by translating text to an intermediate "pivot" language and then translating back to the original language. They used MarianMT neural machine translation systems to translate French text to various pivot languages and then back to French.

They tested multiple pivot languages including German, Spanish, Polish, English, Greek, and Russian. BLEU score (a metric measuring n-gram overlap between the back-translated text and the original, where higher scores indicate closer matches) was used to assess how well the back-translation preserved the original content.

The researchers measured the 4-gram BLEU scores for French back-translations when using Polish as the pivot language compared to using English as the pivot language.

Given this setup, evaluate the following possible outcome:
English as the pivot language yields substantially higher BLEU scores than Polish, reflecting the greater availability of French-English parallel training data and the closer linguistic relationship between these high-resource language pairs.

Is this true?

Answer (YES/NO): YES